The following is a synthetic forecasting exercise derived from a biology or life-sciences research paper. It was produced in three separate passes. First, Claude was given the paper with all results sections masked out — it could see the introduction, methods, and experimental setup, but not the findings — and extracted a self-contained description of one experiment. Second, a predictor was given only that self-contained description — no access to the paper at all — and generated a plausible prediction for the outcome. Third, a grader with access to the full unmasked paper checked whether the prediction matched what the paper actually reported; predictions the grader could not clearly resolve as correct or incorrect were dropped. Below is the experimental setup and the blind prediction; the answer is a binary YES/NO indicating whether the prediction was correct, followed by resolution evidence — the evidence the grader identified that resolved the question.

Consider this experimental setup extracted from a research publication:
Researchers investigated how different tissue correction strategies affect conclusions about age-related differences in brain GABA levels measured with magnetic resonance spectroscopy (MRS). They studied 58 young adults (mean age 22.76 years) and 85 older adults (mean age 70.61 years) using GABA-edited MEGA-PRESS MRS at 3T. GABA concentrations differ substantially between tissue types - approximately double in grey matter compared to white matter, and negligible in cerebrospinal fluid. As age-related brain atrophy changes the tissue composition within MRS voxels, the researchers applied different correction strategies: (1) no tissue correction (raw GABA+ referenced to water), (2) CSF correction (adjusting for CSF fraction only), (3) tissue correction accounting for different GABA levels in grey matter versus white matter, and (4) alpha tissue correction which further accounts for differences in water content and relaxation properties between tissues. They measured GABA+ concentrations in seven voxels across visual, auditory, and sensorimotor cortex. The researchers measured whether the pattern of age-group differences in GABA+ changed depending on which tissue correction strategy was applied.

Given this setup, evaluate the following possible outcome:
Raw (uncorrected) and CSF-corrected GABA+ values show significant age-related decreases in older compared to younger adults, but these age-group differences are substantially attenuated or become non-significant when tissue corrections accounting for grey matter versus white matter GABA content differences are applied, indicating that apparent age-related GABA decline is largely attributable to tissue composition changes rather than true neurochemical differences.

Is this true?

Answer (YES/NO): NO